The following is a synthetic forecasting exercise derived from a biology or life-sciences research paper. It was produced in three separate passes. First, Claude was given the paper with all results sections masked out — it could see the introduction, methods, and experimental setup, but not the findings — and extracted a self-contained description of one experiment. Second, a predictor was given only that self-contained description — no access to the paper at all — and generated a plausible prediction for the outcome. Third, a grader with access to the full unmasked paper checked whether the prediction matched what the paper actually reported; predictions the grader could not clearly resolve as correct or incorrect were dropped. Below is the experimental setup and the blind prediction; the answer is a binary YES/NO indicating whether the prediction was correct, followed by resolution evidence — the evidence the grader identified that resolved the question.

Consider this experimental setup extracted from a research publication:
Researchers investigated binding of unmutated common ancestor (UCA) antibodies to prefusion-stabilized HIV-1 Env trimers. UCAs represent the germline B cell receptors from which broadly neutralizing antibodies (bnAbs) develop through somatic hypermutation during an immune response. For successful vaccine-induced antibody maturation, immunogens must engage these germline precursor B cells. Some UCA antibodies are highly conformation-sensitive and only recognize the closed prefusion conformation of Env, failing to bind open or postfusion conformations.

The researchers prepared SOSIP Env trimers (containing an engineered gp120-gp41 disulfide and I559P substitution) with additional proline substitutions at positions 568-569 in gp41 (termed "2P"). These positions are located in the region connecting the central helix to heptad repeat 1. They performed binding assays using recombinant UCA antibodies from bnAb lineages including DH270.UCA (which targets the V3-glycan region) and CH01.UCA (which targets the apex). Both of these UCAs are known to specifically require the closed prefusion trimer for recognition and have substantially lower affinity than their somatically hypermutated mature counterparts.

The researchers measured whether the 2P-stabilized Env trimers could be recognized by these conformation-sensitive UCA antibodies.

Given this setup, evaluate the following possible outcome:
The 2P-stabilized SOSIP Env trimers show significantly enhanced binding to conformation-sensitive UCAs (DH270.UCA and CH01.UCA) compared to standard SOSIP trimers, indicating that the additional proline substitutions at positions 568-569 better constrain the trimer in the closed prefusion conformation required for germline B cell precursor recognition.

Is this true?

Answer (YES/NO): NO